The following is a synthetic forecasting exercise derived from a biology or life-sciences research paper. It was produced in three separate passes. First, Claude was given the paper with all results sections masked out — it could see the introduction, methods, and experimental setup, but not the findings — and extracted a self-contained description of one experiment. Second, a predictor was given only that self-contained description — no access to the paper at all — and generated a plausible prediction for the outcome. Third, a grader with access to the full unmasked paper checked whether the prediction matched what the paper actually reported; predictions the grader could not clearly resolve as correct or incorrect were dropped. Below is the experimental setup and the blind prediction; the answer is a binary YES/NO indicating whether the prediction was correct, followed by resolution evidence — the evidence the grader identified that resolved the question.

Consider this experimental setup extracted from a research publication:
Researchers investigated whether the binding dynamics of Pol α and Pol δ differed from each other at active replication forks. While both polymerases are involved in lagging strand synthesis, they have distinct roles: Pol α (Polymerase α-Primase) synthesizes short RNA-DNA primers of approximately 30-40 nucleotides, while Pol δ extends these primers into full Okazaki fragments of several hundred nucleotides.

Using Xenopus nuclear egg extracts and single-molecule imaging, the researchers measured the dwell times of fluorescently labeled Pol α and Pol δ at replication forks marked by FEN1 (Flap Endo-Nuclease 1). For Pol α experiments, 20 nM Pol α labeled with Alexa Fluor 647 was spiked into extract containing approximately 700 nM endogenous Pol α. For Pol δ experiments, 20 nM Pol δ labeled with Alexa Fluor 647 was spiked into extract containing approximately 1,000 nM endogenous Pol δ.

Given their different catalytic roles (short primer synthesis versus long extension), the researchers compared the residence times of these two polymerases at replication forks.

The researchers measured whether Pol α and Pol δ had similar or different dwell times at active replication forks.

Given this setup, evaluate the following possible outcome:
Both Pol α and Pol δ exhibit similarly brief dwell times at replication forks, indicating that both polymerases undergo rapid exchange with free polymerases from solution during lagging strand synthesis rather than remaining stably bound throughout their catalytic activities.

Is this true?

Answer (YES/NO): NO